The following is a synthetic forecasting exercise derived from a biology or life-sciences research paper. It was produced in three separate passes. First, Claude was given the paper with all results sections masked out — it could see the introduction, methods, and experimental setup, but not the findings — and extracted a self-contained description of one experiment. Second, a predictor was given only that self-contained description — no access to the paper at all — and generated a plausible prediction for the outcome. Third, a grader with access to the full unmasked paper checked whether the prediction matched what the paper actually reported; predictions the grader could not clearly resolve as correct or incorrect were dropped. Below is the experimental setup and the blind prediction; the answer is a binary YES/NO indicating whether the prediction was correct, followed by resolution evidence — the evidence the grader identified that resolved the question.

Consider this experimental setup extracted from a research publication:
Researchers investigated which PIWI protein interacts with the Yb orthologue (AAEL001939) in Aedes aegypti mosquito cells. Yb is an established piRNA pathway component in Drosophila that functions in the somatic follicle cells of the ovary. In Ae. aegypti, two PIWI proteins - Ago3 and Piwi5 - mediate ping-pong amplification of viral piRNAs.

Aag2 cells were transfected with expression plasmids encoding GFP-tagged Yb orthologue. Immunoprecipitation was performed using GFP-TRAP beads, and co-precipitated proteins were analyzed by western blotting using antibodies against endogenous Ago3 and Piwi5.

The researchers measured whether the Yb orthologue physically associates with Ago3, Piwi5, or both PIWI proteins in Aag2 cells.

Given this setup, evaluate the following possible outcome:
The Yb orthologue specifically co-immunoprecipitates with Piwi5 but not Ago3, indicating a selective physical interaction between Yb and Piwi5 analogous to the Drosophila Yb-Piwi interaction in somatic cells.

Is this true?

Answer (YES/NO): YES